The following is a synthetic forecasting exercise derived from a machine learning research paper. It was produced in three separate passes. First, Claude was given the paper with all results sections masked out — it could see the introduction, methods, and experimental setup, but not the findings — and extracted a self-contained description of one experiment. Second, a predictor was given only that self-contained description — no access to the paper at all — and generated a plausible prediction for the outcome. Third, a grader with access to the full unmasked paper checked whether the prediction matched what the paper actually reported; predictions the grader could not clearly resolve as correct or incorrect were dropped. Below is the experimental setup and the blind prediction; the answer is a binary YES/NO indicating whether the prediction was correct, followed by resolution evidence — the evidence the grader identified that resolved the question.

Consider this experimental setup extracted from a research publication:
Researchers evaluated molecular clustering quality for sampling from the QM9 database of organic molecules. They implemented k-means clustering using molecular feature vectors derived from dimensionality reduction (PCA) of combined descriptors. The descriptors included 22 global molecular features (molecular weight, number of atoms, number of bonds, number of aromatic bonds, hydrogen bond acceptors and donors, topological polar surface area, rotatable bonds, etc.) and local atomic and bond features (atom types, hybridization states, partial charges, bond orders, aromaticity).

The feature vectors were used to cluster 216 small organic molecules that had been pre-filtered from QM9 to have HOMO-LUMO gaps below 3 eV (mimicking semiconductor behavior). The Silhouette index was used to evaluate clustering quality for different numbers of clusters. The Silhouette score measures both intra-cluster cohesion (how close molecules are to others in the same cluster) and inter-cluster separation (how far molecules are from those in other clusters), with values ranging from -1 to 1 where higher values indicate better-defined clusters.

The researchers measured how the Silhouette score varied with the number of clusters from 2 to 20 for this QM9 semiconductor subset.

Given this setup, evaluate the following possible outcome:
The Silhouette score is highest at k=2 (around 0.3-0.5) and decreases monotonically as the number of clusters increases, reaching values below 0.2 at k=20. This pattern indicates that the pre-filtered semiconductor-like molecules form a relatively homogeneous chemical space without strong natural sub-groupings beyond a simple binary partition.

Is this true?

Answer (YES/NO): NO